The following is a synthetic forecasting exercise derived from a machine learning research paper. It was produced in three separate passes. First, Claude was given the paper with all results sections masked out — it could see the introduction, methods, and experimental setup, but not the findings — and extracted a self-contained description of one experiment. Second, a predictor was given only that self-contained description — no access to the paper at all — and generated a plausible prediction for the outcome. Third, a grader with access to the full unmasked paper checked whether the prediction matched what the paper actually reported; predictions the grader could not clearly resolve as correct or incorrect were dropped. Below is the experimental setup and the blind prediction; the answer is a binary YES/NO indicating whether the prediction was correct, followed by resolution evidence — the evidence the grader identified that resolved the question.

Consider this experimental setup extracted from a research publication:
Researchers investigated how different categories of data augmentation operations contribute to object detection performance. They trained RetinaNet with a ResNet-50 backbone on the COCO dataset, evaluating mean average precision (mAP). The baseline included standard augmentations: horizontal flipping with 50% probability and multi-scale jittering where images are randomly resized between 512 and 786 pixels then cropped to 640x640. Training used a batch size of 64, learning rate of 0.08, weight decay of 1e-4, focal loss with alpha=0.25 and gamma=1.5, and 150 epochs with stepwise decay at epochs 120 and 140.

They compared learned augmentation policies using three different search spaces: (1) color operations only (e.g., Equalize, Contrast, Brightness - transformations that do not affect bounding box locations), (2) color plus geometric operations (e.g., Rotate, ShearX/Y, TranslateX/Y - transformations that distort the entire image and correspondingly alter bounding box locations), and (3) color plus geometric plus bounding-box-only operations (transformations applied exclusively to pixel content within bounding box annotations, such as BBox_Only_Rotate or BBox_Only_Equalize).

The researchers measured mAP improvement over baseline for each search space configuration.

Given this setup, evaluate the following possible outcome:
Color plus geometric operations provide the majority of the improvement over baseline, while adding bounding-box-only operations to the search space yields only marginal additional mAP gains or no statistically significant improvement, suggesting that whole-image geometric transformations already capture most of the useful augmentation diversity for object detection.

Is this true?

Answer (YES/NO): NO